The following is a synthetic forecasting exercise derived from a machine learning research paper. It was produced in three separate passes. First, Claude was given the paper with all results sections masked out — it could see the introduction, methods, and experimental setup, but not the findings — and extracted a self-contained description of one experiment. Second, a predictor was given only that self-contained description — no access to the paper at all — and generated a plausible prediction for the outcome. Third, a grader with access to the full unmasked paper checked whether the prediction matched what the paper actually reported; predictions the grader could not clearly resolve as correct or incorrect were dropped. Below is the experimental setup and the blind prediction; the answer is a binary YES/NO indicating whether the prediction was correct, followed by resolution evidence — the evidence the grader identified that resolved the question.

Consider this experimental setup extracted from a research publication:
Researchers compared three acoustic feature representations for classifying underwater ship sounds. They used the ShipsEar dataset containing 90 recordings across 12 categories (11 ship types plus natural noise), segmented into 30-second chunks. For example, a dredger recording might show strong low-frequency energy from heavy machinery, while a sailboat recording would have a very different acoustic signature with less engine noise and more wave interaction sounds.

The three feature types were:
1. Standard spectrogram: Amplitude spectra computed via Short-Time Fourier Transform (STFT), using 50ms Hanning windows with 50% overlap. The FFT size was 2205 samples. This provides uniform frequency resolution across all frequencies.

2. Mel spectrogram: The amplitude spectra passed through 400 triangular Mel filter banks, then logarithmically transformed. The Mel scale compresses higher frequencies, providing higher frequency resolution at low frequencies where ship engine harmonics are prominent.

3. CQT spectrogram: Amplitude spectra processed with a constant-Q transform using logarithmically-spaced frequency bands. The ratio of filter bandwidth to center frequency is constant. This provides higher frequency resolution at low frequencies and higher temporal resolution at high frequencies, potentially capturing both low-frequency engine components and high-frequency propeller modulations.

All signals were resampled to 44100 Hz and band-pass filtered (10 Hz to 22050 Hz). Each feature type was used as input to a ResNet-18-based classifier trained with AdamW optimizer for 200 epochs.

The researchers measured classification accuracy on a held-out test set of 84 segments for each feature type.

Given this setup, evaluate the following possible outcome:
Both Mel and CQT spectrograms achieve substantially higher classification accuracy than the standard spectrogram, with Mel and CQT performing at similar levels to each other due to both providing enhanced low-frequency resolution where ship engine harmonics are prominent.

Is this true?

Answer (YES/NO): NO